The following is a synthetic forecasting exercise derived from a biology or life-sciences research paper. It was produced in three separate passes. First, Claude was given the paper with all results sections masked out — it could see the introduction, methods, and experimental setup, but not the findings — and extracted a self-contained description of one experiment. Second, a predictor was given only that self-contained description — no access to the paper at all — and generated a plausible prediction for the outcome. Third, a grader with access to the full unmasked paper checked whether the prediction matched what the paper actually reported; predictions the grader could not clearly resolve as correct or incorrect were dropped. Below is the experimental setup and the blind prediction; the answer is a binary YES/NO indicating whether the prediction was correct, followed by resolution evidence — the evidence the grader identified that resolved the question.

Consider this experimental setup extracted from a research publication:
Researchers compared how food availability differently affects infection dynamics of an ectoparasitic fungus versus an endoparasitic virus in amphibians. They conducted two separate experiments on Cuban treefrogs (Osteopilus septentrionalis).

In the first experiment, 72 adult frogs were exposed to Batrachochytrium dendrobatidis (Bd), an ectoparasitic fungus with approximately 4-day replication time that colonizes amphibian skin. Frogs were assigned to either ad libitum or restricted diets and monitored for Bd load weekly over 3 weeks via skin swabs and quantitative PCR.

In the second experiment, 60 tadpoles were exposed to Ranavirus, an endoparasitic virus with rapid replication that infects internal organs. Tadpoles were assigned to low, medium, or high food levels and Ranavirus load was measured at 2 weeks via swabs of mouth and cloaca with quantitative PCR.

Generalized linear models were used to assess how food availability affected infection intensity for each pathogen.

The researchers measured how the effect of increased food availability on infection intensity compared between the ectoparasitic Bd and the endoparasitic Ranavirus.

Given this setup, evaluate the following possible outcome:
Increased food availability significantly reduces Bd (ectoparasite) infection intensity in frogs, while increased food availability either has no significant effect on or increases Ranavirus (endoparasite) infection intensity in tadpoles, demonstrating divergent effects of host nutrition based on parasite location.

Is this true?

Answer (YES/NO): YES